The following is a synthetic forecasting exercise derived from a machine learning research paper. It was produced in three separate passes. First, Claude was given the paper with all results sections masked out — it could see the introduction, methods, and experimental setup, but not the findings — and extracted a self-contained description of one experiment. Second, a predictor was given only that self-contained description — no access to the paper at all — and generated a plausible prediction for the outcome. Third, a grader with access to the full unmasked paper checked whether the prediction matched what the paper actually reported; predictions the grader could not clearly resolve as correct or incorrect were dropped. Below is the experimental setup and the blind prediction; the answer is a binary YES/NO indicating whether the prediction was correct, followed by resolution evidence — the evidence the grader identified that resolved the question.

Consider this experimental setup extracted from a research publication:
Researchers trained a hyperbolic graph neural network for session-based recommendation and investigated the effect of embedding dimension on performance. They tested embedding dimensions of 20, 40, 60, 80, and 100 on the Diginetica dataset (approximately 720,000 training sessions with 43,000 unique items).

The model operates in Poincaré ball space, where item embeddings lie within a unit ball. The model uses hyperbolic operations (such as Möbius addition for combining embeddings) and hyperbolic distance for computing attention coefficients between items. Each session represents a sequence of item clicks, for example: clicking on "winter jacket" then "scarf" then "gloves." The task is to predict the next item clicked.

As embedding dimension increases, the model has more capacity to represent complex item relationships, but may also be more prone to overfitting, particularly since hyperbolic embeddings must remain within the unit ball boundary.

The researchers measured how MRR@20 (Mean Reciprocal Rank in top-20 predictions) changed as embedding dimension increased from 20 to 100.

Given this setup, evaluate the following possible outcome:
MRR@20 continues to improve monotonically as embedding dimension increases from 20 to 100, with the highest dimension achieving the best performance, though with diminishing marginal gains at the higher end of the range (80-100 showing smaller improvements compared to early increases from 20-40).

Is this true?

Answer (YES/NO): NO